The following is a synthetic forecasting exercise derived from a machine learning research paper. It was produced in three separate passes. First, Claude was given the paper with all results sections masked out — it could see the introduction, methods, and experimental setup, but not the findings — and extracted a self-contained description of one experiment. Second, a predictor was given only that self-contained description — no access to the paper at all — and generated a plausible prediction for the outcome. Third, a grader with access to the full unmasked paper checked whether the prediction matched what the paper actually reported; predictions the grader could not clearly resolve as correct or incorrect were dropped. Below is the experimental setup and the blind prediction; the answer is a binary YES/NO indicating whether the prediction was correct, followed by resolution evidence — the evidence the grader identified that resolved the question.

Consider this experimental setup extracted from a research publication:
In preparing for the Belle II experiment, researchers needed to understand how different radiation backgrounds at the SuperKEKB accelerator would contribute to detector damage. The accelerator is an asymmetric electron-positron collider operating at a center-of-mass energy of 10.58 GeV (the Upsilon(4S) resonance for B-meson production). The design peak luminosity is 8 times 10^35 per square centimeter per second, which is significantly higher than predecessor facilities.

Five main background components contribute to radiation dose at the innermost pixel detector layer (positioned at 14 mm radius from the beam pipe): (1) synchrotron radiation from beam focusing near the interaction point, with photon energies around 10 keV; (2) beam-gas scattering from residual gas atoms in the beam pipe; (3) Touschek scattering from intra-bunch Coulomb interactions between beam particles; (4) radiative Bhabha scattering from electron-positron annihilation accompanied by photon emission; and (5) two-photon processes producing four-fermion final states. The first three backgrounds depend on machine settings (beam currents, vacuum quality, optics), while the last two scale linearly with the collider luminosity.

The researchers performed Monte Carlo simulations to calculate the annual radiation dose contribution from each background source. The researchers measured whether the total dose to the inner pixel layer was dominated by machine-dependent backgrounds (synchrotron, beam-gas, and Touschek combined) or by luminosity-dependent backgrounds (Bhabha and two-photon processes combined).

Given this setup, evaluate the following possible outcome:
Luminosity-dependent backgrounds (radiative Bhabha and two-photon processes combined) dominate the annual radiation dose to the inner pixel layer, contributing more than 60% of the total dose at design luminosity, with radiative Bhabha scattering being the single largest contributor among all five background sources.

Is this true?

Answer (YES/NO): NO